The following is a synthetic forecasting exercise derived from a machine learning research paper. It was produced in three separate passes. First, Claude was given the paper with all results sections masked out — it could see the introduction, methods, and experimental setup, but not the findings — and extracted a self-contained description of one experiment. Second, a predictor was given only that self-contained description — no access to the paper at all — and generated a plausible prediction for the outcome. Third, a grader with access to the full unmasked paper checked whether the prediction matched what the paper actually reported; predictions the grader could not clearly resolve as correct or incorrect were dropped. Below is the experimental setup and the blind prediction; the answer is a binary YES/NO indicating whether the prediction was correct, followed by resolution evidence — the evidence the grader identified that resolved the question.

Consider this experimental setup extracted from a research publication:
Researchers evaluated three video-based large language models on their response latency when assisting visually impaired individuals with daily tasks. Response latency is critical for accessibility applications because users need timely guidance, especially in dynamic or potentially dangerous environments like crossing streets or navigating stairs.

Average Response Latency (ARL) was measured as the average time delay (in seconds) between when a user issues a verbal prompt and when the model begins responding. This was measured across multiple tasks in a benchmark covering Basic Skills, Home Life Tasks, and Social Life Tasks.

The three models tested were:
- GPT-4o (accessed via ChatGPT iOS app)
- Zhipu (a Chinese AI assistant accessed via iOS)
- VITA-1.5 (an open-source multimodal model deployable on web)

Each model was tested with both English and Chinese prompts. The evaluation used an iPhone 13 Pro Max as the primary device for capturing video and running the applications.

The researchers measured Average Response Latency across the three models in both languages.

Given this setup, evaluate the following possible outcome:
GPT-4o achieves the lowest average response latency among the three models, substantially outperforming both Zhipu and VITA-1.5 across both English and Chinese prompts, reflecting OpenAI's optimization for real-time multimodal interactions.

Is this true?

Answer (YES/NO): NO